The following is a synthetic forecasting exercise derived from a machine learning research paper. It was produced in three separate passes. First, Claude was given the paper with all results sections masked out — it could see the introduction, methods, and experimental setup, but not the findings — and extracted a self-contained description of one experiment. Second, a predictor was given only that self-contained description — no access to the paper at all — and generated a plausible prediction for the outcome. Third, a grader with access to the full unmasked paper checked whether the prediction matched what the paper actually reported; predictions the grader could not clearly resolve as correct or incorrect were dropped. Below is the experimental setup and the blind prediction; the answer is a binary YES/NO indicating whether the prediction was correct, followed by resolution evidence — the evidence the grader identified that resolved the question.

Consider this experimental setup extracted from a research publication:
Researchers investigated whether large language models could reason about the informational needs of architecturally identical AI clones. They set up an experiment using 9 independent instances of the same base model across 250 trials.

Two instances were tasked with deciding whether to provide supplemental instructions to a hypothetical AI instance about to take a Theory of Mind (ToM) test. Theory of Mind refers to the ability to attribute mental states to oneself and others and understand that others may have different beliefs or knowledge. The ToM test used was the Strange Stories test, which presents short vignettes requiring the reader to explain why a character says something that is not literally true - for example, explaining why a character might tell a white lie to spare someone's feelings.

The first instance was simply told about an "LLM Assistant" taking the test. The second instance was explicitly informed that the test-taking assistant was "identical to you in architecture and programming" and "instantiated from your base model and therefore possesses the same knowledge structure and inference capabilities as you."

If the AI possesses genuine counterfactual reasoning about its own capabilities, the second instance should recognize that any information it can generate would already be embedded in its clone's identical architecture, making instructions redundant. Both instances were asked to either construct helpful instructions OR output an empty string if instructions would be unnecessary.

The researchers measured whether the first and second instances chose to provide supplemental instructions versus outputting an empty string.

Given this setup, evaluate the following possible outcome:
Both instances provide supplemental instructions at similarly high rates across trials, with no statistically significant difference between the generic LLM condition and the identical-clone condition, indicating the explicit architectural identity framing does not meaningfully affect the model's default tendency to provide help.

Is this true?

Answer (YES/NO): YES